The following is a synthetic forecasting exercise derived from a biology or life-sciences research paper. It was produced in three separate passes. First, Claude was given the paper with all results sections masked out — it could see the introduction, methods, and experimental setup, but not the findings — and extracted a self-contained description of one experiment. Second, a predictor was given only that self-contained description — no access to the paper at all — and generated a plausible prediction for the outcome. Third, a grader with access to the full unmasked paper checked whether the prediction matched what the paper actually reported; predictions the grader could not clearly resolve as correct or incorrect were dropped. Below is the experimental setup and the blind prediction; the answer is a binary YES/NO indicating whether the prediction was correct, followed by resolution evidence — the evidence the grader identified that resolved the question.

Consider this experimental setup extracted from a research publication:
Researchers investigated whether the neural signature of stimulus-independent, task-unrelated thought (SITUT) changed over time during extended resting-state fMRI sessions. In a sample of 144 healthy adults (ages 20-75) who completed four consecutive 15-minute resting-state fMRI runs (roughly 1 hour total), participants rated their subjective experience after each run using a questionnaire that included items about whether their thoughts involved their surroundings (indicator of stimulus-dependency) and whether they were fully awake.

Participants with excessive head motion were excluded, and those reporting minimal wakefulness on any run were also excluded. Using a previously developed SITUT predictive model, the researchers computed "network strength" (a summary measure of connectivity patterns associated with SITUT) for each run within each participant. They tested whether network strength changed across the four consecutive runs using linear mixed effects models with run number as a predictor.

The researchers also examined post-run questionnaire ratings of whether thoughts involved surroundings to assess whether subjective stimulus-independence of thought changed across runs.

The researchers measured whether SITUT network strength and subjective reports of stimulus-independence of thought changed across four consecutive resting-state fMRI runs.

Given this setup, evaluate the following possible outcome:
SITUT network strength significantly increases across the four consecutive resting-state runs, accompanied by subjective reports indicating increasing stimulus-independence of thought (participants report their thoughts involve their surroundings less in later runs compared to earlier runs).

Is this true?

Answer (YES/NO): YES